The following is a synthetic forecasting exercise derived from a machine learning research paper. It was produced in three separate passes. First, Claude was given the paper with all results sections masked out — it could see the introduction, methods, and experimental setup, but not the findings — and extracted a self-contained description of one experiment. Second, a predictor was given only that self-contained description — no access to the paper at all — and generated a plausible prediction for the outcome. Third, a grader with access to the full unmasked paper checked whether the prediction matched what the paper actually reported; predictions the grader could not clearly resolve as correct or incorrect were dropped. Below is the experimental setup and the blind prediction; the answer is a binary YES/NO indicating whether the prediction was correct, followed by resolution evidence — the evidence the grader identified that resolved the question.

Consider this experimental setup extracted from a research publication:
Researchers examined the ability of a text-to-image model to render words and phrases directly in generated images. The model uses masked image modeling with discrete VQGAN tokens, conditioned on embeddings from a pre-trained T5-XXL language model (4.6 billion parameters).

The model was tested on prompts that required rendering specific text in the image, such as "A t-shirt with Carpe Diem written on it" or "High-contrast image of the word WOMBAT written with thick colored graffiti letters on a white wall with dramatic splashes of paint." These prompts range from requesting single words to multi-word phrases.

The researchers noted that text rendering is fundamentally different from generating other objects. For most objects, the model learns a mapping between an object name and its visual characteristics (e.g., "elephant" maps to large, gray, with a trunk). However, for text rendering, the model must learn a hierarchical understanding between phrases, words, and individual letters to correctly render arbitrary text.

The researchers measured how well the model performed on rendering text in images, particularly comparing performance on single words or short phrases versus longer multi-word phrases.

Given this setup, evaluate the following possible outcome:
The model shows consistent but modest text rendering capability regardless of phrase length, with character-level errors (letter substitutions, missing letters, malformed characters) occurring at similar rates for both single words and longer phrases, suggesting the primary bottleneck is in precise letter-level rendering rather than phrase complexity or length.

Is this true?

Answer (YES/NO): NO